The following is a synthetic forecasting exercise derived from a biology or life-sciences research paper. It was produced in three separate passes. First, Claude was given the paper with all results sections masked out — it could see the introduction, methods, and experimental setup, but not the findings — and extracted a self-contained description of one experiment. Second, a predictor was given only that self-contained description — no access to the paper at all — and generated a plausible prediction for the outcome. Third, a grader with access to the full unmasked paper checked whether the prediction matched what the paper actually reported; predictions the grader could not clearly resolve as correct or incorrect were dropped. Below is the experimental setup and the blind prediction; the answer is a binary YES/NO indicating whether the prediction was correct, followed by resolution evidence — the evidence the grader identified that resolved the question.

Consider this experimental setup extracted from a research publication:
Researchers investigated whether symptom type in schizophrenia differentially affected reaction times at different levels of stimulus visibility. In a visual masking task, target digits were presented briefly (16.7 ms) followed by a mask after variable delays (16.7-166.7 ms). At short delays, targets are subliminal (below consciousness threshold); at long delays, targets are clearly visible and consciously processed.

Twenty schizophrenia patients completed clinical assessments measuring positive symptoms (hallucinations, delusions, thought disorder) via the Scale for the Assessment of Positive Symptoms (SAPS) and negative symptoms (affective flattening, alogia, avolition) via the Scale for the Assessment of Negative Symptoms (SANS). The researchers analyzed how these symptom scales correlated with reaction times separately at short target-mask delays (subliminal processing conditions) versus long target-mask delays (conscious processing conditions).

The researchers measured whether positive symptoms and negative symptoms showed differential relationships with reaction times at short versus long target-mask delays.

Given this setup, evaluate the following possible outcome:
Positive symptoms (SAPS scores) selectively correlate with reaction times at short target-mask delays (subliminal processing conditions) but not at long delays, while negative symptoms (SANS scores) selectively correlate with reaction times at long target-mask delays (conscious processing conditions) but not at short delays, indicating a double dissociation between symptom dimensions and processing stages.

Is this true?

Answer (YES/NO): NO